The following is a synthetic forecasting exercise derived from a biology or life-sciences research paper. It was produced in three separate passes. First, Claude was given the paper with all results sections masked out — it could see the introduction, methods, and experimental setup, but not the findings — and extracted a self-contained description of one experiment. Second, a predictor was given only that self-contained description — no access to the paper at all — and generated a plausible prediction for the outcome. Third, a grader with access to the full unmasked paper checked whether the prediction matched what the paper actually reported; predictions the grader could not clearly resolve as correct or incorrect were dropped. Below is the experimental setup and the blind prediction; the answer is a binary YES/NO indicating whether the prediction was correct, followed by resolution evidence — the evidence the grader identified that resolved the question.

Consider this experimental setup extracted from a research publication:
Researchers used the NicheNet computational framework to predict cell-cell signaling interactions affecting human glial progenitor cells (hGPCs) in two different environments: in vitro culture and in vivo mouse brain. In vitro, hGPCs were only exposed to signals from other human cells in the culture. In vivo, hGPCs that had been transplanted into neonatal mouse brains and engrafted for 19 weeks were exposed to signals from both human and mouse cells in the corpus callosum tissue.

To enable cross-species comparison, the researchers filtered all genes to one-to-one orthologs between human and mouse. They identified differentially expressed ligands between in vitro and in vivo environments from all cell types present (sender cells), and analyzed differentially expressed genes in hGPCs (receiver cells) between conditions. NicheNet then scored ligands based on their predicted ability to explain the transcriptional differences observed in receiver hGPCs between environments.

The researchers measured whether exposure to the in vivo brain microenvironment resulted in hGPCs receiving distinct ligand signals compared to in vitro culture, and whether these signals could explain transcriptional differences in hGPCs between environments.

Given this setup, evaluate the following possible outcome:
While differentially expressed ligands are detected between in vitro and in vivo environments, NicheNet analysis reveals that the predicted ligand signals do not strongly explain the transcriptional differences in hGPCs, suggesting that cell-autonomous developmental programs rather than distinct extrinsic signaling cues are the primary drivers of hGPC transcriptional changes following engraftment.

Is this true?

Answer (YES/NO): NO